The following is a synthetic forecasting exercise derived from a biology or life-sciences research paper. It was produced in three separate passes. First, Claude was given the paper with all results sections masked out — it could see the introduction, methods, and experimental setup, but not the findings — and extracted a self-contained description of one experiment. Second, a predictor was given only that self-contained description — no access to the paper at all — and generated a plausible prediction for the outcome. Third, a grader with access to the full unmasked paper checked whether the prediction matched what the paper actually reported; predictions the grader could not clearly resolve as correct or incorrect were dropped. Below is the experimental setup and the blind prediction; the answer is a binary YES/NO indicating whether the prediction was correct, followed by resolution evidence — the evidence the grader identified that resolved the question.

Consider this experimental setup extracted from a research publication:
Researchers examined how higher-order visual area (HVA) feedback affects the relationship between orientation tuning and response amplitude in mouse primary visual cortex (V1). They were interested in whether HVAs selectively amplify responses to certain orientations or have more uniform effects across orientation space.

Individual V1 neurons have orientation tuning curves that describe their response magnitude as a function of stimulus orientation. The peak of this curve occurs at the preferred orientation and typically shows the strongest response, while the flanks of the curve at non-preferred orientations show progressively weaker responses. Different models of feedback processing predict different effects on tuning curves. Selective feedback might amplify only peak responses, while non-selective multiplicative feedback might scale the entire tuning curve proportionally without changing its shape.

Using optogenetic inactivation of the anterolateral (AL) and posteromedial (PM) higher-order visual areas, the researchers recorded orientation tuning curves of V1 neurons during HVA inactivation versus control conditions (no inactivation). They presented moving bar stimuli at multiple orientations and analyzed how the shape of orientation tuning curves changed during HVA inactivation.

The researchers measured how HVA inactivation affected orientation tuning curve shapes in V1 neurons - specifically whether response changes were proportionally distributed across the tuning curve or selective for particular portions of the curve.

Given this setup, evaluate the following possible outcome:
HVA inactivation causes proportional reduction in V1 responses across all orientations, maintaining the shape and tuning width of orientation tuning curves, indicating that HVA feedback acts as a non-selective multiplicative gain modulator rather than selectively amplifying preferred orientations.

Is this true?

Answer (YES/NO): NO